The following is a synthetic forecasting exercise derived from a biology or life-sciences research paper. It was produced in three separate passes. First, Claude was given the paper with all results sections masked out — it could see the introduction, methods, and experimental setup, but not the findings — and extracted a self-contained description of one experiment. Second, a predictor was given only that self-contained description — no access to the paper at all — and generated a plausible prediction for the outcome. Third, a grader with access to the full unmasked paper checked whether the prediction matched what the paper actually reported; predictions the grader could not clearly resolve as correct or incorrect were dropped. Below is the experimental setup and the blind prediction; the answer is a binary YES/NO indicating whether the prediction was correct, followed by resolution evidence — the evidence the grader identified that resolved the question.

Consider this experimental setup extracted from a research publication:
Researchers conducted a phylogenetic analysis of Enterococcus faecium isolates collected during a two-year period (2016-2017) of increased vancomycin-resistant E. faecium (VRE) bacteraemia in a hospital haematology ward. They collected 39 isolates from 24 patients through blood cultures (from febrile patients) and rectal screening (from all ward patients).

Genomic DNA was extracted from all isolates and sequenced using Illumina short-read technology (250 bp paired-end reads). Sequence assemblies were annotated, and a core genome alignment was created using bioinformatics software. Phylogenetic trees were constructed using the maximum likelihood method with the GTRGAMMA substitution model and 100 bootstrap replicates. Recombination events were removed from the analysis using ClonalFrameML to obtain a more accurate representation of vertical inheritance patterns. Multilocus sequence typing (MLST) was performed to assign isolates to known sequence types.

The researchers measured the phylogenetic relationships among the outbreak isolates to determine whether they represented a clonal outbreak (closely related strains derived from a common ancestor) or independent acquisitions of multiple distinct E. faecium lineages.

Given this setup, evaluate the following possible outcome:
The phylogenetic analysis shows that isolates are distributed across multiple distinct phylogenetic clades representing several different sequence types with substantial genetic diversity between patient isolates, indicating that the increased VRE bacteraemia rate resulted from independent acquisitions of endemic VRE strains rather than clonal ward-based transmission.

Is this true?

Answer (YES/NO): NO